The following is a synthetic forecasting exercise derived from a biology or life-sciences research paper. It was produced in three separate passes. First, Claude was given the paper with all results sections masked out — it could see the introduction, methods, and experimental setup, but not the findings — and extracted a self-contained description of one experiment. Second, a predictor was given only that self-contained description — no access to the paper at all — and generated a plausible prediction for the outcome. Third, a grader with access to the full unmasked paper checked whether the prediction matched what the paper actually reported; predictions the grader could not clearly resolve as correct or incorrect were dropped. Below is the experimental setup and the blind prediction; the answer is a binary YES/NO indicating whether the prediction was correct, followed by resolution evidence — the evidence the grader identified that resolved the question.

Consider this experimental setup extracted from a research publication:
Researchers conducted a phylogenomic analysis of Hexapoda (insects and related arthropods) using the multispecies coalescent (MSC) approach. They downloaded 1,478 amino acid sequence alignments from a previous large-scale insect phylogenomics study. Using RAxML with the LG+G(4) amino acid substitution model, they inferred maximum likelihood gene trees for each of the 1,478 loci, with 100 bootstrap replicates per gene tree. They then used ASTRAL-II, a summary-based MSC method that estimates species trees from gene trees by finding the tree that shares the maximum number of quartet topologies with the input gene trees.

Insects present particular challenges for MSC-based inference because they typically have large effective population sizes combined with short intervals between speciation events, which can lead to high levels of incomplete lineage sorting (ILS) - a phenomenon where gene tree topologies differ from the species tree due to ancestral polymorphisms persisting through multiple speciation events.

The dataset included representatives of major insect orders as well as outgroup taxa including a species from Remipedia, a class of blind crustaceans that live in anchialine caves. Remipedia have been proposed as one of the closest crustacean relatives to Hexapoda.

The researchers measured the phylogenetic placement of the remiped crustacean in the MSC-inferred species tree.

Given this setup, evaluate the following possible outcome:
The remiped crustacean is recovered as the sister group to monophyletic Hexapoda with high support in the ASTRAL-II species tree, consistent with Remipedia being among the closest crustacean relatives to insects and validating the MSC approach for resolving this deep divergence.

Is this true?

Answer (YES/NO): NO